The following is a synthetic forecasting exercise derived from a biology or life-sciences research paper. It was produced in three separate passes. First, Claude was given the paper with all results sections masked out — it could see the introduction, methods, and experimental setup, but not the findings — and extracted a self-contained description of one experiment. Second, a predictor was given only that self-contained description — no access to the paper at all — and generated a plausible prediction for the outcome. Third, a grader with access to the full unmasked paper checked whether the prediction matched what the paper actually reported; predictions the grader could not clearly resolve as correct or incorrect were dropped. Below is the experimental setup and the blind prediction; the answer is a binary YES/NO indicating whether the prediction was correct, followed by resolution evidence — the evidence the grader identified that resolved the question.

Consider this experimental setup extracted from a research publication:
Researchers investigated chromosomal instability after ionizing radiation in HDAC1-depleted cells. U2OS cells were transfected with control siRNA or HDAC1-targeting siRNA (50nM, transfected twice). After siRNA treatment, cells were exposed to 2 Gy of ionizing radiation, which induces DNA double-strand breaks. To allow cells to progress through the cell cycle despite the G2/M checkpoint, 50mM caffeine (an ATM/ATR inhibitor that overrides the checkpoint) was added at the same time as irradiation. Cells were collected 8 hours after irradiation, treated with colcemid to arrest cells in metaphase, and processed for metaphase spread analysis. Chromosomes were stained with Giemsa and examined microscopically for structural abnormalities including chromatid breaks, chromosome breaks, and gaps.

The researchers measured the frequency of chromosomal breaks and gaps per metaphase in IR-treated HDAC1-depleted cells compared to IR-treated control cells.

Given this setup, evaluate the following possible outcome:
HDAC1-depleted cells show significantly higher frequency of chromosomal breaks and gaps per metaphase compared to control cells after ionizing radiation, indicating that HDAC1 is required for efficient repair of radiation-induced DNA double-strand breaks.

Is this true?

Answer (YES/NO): YES